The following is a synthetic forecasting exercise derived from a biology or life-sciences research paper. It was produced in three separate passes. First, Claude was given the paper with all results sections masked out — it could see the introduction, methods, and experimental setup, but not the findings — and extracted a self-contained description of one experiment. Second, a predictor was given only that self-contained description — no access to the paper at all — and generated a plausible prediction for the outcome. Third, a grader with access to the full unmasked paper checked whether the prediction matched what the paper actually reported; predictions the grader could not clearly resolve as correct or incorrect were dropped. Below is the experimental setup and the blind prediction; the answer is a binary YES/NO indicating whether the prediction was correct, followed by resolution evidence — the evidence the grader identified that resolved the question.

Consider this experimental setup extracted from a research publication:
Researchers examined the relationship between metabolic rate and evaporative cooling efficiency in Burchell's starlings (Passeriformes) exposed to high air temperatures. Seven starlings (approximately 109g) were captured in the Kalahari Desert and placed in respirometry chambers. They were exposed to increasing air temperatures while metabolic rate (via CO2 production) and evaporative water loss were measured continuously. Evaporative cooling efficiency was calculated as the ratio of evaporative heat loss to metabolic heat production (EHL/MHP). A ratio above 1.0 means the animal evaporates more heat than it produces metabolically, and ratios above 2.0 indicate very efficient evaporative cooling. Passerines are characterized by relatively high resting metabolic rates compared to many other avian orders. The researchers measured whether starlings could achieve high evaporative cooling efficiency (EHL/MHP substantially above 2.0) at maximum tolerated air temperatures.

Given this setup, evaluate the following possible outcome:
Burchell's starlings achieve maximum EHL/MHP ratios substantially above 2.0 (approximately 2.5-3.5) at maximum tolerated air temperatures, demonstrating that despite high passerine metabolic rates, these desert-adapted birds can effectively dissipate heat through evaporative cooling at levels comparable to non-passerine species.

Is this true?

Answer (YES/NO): NO